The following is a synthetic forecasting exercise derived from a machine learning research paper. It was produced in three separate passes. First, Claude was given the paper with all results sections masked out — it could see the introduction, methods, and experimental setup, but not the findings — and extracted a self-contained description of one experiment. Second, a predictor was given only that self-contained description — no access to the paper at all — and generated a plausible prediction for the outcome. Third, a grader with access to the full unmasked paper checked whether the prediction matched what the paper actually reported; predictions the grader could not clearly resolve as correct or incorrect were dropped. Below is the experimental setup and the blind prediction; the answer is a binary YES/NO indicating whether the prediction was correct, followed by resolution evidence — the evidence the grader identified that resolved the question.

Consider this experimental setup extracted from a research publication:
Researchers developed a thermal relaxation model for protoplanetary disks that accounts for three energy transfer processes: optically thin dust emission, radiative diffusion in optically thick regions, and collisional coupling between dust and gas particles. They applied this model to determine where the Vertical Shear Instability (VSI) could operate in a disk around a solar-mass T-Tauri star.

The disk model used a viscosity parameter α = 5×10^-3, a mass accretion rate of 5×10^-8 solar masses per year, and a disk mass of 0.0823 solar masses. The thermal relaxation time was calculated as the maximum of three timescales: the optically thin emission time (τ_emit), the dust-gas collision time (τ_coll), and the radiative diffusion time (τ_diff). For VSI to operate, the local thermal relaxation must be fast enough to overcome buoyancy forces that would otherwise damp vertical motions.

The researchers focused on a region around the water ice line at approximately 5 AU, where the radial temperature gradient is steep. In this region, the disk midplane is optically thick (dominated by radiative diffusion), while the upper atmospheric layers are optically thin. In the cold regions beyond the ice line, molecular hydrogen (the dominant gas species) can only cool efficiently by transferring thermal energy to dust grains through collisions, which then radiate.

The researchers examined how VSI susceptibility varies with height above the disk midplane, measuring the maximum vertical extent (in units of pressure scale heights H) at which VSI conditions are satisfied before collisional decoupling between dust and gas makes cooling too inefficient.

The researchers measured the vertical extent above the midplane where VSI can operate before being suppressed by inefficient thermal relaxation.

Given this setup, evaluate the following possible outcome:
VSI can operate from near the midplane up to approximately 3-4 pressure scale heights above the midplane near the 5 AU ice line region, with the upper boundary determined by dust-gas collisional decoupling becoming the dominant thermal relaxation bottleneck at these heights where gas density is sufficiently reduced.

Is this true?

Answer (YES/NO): NO